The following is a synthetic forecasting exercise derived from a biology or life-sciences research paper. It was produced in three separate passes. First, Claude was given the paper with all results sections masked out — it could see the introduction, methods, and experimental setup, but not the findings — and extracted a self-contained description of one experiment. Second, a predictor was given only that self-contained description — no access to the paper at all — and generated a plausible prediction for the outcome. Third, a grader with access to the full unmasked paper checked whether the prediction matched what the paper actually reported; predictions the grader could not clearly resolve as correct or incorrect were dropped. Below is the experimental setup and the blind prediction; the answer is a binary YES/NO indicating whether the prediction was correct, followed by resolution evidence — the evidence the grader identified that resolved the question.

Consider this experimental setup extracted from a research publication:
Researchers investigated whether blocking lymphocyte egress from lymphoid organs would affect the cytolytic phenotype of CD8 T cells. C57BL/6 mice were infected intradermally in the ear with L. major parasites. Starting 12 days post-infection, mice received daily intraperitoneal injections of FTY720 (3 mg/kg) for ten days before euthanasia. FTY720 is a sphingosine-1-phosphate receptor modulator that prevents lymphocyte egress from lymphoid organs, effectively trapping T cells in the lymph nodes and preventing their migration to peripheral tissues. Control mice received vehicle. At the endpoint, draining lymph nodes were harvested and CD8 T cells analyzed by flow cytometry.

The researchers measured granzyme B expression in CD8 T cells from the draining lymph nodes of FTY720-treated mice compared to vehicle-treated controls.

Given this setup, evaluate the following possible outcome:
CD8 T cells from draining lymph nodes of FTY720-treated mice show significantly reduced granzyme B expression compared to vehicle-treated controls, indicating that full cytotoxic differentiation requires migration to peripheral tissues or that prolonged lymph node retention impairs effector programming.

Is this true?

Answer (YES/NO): NO